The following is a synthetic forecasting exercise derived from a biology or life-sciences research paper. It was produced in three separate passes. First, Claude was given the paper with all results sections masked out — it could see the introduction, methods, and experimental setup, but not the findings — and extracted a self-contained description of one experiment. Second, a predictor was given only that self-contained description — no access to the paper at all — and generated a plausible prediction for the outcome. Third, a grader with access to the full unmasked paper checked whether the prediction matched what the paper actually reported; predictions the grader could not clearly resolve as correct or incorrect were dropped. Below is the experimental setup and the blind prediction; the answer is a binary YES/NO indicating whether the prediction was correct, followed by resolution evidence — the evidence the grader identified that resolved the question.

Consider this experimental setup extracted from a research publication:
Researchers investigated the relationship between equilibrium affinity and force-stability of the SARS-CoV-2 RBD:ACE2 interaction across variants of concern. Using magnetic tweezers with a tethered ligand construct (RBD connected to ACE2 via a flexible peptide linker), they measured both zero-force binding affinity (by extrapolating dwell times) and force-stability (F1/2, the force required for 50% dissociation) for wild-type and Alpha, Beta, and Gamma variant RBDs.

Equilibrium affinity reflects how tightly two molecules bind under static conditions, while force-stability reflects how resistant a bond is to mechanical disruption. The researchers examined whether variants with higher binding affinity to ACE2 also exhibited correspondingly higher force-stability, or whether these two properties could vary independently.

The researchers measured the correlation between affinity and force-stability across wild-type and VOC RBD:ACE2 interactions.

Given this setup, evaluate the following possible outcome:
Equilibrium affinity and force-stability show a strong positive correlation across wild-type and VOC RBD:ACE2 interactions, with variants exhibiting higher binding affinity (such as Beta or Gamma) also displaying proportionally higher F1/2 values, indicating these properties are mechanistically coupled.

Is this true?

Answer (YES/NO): NO